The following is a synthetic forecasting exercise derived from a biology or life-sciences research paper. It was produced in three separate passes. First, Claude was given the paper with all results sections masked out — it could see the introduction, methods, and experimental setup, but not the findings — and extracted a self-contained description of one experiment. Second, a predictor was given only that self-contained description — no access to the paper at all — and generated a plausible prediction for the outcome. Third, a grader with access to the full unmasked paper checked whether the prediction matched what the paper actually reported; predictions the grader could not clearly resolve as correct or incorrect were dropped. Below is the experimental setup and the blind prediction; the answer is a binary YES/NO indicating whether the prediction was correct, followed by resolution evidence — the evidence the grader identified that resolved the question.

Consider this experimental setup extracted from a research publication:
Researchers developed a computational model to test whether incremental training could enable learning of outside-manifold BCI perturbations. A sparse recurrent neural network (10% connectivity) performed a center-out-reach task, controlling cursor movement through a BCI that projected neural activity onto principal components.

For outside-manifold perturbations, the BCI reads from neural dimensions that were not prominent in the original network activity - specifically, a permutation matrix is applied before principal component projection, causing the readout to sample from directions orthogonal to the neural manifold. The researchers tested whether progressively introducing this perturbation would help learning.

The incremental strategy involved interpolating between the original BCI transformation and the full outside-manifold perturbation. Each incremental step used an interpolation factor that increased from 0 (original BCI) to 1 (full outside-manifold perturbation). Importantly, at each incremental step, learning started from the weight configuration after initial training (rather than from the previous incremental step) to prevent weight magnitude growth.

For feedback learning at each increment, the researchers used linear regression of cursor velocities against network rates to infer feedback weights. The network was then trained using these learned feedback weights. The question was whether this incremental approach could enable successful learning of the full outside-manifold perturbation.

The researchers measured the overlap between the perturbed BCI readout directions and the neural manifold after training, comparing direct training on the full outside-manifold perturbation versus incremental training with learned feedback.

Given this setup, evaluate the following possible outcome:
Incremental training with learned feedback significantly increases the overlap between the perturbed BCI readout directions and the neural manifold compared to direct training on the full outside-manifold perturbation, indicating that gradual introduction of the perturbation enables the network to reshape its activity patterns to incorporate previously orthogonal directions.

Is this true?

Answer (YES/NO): NO